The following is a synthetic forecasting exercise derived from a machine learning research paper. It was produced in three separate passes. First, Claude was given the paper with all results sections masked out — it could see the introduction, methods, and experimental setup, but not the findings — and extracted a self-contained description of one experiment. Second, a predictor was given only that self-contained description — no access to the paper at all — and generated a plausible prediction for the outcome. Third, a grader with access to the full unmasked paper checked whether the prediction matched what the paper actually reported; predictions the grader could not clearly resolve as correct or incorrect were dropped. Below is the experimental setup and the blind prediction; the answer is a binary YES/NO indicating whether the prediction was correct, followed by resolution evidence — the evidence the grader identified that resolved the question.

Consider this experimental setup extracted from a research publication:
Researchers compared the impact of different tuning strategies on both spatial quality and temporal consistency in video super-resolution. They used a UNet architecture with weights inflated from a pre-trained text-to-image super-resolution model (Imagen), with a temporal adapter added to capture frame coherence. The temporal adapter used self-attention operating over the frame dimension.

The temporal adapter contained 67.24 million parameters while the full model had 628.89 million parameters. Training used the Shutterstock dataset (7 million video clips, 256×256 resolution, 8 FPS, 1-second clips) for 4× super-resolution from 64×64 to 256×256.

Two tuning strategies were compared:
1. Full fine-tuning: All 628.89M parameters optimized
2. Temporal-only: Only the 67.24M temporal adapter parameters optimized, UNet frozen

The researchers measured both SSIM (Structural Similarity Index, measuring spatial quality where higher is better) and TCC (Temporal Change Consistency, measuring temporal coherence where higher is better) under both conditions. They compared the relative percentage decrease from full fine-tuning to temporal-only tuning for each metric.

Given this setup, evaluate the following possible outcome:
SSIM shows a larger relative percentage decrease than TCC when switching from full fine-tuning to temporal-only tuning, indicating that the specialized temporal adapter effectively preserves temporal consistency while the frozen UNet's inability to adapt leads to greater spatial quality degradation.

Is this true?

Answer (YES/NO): YES